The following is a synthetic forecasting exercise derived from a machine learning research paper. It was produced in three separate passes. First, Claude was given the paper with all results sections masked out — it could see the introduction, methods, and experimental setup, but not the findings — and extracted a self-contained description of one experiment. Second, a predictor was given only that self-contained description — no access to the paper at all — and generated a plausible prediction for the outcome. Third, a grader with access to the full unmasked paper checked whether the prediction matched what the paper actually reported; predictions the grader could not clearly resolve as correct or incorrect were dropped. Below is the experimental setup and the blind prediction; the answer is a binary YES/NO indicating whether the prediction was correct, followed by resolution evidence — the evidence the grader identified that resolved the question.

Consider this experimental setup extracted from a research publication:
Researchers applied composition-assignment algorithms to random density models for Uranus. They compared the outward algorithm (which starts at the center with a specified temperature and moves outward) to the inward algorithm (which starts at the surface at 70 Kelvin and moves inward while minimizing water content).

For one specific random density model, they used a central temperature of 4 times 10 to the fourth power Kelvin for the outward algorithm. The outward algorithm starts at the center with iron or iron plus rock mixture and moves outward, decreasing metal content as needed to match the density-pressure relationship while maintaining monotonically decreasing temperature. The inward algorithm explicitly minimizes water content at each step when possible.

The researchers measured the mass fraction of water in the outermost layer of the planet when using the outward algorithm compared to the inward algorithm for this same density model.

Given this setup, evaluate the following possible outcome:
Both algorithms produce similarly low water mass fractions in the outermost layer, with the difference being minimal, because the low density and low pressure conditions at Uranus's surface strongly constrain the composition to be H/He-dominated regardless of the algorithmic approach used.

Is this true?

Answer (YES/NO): NO